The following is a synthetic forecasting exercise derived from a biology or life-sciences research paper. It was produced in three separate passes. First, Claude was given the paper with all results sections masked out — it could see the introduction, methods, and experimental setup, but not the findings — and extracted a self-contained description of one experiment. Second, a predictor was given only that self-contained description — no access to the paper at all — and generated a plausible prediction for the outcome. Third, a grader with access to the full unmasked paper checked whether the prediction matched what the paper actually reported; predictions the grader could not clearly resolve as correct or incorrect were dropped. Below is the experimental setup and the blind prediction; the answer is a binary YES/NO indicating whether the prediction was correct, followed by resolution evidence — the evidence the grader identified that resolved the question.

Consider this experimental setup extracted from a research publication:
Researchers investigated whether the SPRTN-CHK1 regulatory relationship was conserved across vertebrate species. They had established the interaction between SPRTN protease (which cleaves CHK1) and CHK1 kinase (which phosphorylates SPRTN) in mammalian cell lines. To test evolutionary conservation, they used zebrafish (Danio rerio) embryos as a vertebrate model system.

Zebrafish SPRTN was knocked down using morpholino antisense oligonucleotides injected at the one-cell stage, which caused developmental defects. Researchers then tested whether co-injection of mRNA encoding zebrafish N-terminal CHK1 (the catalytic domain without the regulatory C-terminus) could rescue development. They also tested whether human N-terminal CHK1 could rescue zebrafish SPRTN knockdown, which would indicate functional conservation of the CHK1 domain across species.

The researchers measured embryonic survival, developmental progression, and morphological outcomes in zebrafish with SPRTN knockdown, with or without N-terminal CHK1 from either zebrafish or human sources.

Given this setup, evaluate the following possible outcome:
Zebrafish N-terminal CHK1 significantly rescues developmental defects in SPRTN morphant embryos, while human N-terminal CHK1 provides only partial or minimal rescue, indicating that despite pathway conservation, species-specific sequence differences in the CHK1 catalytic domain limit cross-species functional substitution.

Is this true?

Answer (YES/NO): NO